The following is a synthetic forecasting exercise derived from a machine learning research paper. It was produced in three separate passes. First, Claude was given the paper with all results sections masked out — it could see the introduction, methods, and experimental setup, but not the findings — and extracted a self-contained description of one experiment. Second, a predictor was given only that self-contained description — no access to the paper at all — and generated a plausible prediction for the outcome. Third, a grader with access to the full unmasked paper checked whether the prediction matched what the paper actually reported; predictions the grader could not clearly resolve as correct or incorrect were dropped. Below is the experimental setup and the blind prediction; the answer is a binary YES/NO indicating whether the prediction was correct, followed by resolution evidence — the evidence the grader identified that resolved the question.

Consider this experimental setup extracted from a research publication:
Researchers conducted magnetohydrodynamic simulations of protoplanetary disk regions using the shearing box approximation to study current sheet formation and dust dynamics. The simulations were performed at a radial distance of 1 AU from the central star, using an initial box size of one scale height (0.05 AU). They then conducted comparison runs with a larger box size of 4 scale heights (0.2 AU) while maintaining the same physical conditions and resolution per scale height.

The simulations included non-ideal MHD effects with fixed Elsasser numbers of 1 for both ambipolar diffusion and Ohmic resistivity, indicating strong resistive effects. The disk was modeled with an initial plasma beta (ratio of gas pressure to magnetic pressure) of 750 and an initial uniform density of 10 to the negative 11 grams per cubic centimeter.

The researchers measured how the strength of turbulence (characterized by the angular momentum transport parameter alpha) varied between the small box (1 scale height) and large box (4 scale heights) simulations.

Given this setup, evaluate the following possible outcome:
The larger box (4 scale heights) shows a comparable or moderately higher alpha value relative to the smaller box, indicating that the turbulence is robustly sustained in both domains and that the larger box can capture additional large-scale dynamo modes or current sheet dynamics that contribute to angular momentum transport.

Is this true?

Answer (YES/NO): NO